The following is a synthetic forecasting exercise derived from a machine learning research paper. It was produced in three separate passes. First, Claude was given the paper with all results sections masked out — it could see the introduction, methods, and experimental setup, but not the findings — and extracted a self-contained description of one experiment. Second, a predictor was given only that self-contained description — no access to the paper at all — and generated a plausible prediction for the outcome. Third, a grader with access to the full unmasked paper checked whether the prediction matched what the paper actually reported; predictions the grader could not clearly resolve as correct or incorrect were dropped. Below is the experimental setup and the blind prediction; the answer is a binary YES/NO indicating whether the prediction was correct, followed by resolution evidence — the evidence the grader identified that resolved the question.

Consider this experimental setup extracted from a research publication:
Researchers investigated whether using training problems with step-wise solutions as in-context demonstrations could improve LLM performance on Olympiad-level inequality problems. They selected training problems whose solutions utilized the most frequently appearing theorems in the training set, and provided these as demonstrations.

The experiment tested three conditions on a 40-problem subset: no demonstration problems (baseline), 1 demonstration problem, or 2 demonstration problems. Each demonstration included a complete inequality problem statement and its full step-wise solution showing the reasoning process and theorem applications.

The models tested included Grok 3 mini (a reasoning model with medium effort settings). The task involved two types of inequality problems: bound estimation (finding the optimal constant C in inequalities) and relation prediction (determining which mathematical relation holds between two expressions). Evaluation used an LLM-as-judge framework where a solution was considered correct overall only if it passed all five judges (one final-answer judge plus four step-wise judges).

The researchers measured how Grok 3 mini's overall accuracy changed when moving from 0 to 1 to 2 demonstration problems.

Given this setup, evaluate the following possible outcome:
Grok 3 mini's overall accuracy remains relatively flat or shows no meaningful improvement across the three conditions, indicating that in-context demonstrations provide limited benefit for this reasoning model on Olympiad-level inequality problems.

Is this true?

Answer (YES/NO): NO